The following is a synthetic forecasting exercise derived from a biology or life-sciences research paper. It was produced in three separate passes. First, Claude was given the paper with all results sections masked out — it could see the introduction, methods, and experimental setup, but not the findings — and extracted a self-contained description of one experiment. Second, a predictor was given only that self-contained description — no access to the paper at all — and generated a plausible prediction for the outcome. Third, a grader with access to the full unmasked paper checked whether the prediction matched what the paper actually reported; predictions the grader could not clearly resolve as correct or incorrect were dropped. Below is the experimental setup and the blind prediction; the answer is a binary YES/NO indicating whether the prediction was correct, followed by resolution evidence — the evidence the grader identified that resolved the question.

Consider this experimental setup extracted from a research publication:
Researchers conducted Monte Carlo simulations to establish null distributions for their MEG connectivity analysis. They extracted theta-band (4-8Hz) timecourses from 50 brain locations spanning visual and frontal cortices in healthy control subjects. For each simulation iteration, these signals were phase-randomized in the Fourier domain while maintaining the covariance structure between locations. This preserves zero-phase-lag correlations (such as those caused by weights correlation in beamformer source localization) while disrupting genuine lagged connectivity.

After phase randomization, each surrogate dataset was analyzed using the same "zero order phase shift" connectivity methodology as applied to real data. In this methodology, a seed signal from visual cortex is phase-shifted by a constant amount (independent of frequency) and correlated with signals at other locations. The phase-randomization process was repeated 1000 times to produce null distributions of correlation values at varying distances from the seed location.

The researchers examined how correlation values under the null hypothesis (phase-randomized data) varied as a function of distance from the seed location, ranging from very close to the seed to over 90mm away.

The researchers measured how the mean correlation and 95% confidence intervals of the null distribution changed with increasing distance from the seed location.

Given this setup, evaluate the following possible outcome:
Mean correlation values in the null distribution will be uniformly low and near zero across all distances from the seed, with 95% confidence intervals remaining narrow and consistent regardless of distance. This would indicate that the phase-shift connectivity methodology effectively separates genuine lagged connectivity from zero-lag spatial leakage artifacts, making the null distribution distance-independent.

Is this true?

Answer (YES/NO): NO